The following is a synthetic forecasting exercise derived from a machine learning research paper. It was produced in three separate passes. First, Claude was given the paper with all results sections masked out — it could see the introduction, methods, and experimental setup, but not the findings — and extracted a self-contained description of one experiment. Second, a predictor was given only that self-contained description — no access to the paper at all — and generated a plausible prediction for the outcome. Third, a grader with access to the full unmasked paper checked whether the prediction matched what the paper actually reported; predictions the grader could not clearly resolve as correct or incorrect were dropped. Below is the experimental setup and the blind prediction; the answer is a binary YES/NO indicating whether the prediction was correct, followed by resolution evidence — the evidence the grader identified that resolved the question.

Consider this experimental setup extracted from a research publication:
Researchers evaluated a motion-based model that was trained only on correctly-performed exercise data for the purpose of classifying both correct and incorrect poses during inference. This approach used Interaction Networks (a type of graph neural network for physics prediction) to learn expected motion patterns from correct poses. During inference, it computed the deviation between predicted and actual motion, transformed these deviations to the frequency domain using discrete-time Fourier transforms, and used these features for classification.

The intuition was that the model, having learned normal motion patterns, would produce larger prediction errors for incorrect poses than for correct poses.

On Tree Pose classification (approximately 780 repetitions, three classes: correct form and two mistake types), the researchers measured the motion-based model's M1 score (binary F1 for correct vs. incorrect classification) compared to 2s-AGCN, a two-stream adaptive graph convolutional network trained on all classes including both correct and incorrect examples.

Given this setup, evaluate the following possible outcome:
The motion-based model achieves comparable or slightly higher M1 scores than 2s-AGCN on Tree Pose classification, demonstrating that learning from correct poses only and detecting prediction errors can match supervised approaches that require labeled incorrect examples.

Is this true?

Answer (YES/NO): NO